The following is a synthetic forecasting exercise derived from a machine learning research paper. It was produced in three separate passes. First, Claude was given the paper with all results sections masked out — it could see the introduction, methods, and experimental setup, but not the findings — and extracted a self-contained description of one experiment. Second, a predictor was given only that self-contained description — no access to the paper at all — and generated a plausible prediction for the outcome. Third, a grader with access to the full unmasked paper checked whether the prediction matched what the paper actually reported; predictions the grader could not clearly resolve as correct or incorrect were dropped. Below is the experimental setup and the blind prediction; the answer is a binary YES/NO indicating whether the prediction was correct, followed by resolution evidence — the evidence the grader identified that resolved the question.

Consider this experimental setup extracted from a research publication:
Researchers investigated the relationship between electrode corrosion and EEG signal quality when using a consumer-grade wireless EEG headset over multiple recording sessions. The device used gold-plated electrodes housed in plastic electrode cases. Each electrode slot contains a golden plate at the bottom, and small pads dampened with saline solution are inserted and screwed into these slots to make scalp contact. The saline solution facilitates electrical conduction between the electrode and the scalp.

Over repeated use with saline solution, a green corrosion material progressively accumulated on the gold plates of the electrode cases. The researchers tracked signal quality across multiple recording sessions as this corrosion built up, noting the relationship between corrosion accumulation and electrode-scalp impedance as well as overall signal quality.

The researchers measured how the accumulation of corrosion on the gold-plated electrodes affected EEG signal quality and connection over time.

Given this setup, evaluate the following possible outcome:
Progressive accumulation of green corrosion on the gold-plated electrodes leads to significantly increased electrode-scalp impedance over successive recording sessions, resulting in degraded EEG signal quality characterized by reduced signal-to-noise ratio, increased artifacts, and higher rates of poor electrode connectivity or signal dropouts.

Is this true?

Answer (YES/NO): NO